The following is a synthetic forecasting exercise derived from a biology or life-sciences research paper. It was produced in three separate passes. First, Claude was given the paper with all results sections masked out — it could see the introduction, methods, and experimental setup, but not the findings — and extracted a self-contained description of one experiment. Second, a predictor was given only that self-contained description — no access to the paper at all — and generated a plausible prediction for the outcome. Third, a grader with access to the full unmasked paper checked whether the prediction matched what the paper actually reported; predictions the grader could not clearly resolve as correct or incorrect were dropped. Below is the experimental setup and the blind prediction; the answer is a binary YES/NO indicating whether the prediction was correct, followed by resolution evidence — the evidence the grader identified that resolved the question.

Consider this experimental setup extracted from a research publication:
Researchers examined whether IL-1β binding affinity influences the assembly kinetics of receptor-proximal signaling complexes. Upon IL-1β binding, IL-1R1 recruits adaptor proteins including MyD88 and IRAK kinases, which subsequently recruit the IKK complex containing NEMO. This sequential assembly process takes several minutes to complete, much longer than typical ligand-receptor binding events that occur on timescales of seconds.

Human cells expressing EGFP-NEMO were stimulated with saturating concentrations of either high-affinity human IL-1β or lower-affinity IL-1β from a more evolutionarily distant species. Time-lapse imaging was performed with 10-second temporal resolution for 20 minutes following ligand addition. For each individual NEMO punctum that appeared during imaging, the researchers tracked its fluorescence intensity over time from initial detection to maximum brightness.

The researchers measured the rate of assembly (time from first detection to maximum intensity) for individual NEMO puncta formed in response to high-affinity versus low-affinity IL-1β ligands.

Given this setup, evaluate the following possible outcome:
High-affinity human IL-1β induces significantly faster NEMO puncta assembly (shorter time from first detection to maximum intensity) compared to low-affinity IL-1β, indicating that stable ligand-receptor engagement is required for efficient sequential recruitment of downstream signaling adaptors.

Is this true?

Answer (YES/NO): NO